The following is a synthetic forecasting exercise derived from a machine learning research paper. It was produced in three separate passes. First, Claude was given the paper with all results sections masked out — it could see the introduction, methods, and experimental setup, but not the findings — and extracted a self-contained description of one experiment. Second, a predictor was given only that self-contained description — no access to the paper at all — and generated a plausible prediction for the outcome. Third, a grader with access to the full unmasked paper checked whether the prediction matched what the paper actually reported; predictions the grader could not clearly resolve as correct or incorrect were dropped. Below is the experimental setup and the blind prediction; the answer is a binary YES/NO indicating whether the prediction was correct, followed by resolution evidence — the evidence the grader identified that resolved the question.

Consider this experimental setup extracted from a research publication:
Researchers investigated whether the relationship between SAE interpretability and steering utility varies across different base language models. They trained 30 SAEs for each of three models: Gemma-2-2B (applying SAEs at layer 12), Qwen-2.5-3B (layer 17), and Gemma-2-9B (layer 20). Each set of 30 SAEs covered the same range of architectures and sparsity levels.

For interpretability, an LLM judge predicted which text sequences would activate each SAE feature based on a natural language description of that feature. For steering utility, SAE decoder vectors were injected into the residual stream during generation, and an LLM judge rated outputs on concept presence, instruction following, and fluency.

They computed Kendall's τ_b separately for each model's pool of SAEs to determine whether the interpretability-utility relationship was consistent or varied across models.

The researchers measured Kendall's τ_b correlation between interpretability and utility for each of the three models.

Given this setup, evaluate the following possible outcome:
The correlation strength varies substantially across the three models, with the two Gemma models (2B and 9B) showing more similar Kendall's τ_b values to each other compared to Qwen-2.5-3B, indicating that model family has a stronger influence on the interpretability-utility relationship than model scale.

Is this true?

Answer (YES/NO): YES